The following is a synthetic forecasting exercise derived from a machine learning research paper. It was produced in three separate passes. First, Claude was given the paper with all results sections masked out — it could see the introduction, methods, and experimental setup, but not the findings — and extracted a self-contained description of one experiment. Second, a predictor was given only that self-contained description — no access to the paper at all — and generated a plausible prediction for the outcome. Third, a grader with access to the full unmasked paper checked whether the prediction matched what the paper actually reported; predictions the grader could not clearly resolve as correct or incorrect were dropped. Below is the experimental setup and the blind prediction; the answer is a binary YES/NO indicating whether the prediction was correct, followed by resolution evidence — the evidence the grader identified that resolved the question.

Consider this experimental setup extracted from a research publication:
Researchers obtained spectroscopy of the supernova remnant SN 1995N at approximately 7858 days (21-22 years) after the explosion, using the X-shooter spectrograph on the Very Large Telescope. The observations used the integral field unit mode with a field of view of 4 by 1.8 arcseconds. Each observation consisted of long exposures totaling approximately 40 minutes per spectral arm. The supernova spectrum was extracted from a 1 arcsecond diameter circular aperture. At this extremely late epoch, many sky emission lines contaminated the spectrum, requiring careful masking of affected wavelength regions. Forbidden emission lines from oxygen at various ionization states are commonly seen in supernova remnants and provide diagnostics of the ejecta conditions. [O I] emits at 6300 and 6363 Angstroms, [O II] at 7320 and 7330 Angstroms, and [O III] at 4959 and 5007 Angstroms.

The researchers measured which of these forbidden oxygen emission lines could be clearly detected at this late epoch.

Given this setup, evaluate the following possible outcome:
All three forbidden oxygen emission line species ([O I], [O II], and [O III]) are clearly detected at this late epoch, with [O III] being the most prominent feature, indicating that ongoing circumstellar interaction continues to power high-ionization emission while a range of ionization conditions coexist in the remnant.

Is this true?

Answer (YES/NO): NO